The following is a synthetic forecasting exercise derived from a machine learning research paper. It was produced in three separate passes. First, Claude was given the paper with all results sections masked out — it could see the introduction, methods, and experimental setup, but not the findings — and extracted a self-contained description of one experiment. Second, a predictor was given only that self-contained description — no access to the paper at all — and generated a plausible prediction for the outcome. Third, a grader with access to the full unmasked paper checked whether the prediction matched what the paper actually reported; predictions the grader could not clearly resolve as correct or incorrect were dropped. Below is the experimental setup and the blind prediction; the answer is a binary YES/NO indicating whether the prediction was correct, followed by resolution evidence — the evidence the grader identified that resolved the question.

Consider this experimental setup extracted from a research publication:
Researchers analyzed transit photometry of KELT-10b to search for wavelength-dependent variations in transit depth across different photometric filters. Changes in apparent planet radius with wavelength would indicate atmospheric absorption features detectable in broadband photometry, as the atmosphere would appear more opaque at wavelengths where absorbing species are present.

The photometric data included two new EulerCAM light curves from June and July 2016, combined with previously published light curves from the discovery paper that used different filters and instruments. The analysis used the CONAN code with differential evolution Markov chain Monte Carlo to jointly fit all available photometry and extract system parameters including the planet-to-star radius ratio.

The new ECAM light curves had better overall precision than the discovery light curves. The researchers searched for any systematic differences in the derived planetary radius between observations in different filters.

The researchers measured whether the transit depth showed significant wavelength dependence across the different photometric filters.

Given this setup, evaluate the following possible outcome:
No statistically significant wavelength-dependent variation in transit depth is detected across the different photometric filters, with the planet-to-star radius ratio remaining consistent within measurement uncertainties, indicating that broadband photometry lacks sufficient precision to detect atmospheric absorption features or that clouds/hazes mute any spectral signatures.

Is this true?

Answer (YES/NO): YES